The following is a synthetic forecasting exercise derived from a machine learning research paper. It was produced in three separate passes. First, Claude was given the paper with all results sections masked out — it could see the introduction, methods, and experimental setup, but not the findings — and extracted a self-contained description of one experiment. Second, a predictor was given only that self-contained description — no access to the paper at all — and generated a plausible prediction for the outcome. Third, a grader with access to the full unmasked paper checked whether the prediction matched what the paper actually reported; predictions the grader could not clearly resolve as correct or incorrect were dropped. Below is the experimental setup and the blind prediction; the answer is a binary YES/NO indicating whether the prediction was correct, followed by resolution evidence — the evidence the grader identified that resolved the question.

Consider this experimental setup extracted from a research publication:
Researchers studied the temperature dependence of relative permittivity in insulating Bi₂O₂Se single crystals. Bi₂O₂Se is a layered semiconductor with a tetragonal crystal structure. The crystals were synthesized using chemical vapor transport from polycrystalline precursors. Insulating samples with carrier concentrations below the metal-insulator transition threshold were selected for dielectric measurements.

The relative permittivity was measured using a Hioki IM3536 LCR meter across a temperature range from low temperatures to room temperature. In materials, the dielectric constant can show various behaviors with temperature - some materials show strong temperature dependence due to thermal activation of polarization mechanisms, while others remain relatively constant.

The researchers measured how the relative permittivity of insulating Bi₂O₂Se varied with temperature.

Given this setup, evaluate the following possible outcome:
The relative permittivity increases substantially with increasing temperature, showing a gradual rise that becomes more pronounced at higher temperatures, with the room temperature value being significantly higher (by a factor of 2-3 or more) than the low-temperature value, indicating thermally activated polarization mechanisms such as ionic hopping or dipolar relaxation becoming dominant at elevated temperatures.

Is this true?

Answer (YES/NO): NO